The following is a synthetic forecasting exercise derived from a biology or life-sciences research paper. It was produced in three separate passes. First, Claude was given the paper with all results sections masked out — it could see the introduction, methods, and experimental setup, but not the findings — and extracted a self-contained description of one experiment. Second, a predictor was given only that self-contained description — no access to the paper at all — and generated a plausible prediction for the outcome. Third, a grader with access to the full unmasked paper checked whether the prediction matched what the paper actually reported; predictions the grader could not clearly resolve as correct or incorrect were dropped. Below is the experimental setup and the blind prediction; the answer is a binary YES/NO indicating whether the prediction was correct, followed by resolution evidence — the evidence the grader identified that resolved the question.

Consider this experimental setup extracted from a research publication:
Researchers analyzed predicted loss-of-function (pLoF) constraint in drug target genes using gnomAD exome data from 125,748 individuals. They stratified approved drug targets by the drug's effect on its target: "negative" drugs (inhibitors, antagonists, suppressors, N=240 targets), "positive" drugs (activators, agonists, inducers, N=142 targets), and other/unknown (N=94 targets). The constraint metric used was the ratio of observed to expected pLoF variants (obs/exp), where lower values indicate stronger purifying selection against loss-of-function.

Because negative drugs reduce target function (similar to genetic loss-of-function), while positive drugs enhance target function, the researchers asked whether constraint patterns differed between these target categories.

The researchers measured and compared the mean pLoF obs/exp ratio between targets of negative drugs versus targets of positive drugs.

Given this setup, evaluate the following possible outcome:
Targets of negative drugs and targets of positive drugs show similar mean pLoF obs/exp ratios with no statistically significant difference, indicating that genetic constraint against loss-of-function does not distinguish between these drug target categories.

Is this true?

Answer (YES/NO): YES